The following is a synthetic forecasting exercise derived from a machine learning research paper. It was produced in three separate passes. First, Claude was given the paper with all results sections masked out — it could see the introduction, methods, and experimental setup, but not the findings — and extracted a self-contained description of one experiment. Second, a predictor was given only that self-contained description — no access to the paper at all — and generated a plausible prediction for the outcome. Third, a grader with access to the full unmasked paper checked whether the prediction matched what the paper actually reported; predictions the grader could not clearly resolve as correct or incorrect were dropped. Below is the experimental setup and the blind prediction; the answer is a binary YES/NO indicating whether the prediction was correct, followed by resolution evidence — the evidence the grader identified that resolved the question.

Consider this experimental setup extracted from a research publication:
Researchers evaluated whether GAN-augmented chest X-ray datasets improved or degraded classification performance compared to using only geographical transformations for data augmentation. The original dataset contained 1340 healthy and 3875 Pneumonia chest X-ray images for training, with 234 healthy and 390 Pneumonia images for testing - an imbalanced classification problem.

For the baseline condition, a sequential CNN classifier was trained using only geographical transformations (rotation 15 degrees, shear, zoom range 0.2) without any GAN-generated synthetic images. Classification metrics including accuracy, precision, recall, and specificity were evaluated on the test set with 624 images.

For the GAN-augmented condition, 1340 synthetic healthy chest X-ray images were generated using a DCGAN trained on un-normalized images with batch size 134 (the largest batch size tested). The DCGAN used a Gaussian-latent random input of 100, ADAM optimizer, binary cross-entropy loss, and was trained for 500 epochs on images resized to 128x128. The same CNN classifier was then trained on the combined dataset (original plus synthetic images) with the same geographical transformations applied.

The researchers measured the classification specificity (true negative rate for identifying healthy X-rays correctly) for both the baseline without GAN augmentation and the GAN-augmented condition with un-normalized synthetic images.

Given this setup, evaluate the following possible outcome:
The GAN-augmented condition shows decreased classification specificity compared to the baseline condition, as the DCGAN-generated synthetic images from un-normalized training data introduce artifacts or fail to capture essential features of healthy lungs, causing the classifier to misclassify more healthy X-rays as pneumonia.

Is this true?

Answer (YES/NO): YES